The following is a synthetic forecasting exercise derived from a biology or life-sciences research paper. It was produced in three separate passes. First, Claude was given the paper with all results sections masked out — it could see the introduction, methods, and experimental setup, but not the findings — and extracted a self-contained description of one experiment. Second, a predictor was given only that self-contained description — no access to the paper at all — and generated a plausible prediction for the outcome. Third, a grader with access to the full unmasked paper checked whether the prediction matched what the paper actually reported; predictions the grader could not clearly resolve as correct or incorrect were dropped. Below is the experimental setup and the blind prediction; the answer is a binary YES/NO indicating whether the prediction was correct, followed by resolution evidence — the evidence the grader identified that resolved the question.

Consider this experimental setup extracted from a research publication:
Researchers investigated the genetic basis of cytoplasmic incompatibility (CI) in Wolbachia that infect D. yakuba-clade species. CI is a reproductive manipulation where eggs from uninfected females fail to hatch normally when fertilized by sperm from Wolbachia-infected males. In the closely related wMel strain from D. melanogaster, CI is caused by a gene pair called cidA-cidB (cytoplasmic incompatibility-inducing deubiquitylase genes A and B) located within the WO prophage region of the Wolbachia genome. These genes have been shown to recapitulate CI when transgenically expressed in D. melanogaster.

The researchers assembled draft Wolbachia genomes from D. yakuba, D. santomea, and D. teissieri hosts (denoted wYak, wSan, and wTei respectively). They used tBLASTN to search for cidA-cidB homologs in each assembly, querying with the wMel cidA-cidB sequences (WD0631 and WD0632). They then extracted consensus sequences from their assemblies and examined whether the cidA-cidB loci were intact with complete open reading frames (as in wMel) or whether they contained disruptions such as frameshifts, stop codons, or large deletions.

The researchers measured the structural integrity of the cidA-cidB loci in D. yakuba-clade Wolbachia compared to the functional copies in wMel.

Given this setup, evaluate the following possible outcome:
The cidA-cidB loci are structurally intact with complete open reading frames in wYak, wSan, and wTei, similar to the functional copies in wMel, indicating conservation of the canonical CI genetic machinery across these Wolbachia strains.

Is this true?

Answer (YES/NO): NO